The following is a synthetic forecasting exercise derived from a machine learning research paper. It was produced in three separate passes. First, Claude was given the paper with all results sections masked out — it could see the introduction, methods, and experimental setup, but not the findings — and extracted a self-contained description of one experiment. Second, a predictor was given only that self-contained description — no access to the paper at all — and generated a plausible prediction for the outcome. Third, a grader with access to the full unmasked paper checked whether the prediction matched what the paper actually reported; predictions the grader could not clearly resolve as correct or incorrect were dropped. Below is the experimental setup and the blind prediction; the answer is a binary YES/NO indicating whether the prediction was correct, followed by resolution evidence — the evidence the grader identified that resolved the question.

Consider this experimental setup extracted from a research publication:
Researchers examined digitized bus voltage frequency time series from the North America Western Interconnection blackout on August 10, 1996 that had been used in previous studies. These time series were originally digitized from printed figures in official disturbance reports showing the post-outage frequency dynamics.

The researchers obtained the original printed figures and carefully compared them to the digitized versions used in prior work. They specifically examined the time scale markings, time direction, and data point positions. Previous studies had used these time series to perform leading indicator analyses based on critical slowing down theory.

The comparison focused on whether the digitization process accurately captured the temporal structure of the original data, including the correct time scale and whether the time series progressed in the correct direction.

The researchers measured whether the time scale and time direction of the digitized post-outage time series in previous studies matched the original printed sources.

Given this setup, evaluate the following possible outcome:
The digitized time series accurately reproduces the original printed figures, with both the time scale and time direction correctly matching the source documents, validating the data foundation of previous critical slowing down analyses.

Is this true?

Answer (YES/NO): NO